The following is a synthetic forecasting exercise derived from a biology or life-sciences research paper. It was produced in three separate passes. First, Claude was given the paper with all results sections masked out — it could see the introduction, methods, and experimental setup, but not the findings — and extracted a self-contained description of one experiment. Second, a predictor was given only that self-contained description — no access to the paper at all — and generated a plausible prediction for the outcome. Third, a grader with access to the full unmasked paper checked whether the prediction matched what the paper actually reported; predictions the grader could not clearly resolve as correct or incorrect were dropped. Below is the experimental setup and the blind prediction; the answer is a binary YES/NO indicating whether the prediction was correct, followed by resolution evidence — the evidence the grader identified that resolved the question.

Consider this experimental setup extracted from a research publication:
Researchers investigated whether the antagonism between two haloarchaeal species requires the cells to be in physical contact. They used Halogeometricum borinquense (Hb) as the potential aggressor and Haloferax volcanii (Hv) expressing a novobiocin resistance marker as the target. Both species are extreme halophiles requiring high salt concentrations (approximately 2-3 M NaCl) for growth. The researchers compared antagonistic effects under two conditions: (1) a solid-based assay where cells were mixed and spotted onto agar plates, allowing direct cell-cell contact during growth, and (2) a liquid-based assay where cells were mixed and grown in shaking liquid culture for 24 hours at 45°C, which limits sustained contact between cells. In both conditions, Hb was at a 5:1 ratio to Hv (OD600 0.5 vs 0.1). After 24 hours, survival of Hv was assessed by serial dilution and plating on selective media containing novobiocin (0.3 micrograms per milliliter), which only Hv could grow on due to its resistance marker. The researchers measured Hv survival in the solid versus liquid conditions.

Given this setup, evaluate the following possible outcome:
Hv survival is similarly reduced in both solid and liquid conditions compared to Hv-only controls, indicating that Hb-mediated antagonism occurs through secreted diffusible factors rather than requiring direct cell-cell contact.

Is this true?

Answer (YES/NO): NO